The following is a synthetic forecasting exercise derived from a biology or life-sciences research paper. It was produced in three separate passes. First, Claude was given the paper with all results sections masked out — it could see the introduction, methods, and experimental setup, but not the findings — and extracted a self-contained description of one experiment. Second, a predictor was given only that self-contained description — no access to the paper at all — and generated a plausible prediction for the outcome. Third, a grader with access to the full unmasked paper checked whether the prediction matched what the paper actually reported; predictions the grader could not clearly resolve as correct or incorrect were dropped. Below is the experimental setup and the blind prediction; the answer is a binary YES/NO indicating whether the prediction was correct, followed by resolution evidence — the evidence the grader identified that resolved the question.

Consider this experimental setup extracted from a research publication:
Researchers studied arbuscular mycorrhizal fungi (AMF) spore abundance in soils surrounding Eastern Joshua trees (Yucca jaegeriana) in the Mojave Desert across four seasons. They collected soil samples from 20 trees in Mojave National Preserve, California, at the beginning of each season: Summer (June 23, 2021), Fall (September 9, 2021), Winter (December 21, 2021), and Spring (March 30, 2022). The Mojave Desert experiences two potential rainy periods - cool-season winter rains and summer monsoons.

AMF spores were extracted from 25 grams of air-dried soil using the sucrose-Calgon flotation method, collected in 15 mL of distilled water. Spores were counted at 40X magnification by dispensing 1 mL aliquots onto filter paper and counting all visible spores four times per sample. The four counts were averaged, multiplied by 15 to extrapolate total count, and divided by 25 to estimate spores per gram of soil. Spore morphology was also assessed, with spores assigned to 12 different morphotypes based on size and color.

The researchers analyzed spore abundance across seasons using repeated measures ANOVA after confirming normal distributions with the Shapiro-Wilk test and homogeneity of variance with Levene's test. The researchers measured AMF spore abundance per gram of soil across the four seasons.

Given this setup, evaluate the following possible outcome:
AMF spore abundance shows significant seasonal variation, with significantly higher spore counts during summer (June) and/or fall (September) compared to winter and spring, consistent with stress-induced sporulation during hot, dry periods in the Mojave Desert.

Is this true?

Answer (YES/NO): NO